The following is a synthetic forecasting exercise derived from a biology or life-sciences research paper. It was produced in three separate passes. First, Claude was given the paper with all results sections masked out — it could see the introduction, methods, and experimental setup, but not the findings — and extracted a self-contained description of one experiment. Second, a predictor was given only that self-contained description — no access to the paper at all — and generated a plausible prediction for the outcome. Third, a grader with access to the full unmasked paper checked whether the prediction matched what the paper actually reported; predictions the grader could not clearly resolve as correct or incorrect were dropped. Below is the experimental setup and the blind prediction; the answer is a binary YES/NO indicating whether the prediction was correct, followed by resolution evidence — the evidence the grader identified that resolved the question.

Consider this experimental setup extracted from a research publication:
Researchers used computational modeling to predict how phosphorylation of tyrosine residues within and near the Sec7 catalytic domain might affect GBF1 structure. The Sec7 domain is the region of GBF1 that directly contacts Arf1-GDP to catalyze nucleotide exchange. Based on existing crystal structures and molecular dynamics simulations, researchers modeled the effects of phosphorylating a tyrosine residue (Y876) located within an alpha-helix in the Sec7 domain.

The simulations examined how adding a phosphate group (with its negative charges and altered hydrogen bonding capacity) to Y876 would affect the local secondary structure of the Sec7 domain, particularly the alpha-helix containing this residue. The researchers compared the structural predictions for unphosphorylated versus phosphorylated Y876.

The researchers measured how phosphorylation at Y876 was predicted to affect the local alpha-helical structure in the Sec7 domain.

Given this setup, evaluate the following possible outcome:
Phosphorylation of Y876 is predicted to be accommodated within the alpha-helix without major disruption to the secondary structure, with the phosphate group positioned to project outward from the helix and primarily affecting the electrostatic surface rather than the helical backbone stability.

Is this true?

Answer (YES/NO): NO